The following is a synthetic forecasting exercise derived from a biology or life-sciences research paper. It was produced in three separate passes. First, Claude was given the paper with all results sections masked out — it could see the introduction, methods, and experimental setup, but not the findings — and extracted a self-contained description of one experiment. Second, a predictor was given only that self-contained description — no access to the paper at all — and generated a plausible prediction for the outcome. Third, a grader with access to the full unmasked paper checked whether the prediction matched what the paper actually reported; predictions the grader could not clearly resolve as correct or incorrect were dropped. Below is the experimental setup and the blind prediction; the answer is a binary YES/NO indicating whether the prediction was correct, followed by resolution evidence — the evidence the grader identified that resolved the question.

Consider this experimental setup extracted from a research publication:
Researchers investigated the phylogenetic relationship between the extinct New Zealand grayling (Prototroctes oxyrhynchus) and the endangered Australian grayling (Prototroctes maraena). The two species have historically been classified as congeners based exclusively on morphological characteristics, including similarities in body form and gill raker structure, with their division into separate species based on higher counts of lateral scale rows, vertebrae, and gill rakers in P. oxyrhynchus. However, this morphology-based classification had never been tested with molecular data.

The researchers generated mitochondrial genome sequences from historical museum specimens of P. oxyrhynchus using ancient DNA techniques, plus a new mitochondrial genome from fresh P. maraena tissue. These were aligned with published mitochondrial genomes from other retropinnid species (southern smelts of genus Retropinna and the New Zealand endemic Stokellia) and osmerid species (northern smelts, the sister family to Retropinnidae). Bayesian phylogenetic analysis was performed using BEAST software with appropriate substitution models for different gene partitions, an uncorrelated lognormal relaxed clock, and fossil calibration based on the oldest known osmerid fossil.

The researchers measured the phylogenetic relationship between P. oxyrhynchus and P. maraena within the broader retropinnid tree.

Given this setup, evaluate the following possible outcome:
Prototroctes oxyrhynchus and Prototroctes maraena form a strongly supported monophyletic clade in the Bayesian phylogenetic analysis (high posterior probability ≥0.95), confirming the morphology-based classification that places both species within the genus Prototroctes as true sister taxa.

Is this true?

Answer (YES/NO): YES